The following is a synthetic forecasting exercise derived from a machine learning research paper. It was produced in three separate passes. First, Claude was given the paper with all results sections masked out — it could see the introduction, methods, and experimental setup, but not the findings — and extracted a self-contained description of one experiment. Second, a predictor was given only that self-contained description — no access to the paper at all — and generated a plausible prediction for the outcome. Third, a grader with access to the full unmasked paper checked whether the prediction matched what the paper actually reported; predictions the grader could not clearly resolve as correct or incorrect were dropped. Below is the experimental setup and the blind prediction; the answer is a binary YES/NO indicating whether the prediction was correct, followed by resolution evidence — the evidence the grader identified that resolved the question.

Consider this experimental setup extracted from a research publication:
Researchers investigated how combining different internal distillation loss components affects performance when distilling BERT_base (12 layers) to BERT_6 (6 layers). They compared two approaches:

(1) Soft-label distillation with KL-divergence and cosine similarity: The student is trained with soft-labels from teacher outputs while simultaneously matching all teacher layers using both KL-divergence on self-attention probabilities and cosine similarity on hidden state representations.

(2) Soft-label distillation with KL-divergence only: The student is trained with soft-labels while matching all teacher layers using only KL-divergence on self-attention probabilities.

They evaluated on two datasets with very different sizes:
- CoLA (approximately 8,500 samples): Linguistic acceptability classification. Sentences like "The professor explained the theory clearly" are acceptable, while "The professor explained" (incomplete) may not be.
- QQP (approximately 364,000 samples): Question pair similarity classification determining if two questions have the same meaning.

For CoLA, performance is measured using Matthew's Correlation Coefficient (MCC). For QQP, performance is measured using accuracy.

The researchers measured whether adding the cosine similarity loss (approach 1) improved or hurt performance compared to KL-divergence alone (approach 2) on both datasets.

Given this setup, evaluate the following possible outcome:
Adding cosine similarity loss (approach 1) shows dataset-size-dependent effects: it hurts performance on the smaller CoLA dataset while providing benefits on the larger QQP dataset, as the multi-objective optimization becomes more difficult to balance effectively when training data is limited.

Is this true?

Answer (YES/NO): YES